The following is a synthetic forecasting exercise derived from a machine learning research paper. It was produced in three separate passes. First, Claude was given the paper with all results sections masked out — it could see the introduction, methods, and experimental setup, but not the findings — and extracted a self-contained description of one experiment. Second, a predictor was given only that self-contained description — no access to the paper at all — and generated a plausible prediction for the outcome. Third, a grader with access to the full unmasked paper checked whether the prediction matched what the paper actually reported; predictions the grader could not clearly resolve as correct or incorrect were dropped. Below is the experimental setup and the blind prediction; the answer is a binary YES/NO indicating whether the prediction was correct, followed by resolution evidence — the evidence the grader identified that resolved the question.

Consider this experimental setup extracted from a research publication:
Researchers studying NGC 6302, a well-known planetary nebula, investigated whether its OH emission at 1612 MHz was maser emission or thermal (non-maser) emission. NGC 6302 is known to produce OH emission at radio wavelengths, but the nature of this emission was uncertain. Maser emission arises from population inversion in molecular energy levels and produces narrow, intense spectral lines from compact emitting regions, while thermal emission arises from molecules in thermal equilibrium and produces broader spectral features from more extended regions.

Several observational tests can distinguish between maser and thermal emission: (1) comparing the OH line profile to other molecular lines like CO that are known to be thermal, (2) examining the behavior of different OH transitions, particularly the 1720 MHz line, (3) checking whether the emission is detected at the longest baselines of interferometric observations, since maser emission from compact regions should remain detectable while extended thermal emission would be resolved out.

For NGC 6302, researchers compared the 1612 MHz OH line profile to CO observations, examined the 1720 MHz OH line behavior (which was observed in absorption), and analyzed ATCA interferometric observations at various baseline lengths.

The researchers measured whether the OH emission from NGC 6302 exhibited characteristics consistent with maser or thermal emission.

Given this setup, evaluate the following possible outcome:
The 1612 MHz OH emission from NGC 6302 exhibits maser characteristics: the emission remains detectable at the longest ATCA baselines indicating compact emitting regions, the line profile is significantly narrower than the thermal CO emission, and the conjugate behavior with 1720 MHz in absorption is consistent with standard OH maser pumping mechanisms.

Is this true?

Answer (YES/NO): NO